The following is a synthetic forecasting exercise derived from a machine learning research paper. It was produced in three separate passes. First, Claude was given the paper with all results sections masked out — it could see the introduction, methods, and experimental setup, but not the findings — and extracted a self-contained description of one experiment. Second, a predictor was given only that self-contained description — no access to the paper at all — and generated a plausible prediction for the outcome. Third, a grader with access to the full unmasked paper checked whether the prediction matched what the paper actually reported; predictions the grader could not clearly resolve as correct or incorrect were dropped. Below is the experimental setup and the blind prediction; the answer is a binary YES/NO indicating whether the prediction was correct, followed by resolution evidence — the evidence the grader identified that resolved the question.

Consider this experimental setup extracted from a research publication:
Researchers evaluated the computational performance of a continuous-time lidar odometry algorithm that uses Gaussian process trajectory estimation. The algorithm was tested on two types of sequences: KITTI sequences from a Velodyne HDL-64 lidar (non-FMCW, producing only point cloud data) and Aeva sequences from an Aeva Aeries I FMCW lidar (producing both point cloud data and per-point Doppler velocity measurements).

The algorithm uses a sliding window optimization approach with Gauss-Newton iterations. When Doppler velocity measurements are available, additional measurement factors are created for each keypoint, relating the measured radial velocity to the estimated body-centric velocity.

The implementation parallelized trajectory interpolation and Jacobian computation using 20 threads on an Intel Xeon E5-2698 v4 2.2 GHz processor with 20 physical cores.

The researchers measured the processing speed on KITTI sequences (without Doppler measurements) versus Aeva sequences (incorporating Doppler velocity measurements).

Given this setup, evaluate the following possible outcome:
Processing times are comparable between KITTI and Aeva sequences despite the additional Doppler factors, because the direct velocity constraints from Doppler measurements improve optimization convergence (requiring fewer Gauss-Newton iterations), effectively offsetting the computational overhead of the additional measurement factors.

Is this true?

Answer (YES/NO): NO